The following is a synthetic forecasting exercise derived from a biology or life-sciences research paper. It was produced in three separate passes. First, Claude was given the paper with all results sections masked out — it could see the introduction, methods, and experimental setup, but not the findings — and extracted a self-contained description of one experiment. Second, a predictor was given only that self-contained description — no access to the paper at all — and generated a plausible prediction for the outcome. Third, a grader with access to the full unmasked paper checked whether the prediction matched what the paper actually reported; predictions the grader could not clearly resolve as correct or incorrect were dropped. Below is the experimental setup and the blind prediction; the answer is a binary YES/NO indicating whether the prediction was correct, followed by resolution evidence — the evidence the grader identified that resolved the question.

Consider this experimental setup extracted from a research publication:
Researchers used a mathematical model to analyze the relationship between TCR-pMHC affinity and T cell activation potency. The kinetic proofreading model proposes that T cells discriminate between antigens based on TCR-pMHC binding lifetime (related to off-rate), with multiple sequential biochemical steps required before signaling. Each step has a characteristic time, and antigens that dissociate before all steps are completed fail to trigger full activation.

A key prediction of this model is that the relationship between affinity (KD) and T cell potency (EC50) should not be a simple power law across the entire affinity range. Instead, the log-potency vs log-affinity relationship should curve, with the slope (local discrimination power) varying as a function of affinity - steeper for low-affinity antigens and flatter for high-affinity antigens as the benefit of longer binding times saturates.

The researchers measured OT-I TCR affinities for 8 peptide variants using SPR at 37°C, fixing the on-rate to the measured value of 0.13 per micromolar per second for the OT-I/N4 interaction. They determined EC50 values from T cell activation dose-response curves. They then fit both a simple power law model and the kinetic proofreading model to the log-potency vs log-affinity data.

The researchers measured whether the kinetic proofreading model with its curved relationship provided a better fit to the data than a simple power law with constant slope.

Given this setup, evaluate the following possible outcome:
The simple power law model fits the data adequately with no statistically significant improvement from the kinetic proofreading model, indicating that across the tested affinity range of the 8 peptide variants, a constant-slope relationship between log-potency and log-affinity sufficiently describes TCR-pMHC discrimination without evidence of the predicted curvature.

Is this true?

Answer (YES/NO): NO